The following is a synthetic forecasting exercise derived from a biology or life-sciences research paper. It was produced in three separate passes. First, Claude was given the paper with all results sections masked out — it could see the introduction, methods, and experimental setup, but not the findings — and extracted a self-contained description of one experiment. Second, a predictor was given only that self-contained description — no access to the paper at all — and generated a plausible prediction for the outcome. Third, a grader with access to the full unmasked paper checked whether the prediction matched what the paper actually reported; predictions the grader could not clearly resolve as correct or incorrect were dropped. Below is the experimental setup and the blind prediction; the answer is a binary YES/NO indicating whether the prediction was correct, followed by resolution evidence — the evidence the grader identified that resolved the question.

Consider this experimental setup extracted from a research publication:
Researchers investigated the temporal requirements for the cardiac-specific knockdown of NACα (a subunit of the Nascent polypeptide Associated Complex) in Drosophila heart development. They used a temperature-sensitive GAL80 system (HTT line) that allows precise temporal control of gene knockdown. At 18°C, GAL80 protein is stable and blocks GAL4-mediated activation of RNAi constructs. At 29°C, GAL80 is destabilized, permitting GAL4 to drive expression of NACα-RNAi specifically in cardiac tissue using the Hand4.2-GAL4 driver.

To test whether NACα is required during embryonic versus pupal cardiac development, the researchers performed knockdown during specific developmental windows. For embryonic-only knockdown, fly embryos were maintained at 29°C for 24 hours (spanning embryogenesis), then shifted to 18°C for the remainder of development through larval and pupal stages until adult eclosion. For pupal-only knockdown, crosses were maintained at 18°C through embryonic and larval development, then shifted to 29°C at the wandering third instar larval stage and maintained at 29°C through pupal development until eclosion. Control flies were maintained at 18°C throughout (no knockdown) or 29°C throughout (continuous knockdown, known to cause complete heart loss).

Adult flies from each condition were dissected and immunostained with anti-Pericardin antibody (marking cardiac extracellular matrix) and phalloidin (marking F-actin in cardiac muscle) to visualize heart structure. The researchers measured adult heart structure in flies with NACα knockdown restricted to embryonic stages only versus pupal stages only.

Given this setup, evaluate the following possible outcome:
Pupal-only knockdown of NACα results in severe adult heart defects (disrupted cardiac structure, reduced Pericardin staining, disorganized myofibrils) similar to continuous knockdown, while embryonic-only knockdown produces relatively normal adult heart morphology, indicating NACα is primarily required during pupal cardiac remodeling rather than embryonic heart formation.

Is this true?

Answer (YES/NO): NO